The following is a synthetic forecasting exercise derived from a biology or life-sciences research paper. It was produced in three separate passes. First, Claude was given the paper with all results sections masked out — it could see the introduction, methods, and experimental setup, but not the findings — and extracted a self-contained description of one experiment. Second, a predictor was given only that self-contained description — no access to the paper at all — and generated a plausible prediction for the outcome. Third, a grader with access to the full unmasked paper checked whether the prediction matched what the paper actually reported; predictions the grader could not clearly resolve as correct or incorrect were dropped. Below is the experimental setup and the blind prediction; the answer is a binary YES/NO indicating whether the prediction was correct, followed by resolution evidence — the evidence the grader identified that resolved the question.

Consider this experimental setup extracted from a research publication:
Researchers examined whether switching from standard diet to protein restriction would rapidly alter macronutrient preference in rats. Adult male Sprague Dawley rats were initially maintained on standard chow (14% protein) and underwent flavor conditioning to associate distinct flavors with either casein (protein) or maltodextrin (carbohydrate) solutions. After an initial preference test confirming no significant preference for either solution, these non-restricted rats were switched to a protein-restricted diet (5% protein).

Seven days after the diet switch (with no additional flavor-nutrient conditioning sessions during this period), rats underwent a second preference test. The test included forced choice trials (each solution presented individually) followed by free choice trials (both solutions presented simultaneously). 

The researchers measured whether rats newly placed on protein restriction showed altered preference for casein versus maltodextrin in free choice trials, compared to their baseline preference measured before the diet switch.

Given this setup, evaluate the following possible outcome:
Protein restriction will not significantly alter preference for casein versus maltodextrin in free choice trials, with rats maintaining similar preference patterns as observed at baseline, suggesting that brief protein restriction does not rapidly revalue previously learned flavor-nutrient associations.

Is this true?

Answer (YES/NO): NO